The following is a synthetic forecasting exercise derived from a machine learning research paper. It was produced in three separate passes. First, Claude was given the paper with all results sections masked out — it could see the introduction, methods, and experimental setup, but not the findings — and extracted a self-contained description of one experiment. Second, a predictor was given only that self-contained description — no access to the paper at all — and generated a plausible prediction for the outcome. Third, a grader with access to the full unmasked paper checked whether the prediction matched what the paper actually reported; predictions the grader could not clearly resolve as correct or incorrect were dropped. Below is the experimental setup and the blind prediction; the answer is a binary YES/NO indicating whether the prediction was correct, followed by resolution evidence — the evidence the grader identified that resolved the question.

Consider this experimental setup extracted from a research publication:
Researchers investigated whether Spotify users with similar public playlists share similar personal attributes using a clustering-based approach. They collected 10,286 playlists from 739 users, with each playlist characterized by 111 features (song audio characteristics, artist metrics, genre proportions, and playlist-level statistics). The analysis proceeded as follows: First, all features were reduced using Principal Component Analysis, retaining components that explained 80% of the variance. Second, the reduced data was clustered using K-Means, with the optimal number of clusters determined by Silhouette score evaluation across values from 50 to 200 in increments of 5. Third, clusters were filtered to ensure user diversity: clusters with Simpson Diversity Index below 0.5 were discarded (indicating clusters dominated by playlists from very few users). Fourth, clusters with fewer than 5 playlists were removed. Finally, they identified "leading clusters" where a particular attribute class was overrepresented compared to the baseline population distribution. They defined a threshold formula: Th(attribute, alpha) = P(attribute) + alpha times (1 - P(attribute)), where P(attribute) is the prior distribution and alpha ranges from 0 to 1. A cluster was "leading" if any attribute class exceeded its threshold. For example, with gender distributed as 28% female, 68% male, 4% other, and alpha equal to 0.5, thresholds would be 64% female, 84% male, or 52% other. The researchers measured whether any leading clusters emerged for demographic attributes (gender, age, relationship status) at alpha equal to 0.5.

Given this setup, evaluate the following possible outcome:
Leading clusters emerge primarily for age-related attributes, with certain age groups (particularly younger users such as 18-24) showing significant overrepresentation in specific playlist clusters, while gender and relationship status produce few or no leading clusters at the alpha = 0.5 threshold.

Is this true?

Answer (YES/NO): NO